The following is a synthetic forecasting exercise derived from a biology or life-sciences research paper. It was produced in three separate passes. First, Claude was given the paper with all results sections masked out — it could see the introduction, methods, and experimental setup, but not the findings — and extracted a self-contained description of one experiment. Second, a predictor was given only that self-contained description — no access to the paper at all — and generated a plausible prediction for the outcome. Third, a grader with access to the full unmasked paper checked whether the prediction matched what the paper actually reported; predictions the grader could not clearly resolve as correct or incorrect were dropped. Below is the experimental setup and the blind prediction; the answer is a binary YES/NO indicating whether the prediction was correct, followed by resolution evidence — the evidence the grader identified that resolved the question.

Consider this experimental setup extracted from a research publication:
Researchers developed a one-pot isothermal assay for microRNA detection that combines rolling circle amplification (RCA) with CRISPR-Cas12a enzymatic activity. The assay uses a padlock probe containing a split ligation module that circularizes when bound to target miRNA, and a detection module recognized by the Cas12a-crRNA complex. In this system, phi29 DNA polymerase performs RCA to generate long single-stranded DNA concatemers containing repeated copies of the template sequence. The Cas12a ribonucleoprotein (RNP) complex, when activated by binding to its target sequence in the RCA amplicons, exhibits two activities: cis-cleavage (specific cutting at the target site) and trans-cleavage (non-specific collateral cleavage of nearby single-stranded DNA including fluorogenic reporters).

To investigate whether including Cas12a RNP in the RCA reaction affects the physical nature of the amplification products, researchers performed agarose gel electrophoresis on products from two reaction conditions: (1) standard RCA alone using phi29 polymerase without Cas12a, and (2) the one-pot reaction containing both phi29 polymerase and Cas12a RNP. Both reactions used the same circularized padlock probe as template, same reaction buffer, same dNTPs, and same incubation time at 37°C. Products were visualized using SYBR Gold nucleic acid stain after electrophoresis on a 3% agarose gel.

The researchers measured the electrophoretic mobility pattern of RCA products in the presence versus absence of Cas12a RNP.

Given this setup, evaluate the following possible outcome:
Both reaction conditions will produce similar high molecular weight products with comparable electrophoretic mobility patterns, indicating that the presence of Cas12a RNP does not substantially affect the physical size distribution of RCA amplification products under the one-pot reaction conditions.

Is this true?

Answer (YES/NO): NO